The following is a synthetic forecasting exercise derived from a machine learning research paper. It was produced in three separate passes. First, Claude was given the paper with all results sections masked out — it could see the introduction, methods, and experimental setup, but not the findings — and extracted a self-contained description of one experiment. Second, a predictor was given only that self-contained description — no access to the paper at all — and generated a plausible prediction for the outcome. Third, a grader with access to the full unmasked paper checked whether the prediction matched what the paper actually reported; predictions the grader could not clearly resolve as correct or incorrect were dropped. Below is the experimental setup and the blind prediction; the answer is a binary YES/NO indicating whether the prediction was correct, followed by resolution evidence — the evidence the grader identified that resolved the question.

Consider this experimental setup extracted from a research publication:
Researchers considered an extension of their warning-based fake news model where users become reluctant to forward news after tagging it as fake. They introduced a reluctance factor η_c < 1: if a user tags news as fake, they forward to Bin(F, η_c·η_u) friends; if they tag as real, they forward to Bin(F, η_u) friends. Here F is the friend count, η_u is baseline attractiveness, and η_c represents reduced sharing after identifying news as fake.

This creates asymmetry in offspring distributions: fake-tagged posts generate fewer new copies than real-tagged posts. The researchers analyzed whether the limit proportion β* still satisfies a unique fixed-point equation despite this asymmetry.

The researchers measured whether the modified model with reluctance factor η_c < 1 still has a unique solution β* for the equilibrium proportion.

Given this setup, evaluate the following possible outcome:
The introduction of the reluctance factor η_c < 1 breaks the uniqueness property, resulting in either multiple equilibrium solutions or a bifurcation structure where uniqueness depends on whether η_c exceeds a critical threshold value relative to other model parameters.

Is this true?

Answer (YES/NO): NO